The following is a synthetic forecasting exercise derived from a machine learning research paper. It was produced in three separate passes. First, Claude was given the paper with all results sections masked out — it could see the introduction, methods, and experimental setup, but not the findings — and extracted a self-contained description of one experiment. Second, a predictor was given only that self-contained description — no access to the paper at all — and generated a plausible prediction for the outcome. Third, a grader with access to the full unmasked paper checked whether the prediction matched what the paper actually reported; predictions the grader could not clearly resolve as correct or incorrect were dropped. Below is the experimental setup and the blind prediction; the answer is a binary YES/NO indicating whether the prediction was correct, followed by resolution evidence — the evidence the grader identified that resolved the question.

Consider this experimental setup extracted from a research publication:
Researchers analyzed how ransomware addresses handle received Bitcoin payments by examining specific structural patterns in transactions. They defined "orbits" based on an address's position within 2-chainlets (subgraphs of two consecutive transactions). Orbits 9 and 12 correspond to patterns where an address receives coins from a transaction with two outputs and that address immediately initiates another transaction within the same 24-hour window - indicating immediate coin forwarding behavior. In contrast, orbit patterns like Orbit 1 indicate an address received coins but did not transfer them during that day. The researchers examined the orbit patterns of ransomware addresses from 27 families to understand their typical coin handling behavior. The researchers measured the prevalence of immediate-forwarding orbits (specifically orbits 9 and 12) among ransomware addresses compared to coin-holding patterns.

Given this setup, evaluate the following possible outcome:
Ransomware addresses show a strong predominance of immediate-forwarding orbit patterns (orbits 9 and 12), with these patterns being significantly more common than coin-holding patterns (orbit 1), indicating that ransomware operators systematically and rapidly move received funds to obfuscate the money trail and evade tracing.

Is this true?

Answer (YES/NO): YES